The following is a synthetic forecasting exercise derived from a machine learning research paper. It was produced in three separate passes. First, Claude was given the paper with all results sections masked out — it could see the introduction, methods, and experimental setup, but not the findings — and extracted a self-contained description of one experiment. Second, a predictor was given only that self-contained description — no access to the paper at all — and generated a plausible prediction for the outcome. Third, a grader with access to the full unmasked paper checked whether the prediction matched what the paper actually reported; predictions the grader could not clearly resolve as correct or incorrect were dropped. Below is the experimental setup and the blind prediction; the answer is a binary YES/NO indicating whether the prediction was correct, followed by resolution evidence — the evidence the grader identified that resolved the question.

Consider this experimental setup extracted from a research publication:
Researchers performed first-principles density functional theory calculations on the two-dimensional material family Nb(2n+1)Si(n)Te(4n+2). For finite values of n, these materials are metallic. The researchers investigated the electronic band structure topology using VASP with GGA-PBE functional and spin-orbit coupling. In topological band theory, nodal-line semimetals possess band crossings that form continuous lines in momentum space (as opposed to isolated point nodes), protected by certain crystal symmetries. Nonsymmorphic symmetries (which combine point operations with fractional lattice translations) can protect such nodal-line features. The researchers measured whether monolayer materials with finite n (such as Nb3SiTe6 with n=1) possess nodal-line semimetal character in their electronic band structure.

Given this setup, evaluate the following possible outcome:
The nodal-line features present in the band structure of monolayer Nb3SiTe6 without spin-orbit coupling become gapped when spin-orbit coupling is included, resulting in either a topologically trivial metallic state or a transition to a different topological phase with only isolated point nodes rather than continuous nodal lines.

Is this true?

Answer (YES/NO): YES